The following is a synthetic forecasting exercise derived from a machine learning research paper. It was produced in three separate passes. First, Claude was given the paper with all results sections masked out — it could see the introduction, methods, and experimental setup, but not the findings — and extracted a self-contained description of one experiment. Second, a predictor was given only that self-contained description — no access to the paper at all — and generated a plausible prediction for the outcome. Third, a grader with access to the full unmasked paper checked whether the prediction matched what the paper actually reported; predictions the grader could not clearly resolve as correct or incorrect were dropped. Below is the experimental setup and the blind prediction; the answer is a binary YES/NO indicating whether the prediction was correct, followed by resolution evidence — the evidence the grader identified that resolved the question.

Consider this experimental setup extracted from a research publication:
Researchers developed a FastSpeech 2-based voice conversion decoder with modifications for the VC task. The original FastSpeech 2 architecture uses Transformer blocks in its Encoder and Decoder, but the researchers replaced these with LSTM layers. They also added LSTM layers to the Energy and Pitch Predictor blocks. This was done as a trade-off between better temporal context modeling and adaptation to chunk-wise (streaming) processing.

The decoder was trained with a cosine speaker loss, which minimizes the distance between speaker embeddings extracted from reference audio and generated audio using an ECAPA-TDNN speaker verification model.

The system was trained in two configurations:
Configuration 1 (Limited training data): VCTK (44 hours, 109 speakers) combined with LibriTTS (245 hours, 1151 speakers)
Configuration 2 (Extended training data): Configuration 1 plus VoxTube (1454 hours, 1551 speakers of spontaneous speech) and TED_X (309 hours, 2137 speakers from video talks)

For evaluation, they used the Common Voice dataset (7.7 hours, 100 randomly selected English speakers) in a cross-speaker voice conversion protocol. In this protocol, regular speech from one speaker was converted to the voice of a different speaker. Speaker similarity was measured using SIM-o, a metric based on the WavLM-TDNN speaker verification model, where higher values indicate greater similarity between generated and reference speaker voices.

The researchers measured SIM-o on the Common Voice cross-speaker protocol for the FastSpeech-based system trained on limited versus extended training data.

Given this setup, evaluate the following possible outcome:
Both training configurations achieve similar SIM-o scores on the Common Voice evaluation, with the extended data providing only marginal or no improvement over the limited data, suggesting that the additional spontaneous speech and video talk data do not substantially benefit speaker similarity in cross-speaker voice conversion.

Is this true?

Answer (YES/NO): NO